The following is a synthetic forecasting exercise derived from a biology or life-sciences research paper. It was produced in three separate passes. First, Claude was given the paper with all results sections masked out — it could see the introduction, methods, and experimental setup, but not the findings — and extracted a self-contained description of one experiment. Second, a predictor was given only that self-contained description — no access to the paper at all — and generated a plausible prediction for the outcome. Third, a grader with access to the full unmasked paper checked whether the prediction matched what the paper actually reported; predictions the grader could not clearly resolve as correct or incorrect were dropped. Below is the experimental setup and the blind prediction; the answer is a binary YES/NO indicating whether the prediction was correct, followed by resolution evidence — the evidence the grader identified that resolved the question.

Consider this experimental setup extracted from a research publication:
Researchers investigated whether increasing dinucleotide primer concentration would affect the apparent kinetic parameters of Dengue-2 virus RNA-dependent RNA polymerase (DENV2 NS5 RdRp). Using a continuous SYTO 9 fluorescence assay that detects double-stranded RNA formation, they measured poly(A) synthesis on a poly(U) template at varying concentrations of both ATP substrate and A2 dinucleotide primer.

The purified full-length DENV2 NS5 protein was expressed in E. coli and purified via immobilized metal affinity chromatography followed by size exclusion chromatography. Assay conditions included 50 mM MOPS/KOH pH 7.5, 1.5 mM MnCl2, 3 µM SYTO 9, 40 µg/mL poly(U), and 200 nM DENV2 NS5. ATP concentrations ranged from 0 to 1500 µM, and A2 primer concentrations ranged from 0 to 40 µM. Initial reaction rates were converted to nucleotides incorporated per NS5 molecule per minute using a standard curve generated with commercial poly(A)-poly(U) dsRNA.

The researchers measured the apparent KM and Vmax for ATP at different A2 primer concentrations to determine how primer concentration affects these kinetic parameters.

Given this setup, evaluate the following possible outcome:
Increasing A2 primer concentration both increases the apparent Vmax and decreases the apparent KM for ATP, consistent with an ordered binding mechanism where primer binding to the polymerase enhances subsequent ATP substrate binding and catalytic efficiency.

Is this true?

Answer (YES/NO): NO